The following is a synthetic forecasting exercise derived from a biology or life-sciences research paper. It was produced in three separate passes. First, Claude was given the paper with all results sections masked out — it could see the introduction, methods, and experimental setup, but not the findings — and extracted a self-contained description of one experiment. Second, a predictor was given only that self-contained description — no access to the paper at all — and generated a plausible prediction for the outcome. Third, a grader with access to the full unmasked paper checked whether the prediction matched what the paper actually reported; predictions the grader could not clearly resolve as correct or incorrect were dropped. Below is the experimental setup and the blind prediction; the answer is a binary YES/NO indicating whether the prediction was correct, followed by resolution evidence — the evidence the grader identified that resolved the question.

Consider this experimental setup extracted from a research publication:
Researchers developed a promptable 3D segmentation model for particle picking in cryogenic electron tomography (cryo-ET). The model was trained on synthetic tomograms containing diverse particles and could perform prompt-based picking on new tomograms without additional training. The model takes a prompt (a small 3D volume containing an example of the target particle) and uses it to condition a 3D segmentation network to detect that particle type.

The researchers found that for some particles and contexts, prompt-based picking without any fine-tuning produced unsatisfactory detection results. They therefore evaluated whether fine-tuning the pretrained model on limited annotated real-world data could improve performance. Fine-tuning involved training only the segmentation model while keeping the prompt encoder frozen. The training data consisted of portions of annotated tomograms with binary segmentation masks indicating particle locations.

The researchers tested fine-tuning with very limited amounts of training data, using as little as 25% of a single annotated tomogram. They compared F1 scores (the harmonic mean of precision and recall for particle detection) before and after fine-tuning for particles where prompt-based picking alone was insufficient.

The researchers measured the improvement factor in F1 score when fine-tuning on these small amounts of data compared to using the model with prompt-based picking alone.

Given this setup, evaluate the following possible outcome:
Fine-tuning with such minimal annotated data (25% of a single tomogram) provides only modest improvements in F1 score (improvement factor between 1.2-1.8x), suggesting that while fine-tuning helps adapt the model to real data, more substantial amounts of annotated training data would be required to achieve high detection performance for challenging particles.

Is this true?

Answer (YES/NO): NO